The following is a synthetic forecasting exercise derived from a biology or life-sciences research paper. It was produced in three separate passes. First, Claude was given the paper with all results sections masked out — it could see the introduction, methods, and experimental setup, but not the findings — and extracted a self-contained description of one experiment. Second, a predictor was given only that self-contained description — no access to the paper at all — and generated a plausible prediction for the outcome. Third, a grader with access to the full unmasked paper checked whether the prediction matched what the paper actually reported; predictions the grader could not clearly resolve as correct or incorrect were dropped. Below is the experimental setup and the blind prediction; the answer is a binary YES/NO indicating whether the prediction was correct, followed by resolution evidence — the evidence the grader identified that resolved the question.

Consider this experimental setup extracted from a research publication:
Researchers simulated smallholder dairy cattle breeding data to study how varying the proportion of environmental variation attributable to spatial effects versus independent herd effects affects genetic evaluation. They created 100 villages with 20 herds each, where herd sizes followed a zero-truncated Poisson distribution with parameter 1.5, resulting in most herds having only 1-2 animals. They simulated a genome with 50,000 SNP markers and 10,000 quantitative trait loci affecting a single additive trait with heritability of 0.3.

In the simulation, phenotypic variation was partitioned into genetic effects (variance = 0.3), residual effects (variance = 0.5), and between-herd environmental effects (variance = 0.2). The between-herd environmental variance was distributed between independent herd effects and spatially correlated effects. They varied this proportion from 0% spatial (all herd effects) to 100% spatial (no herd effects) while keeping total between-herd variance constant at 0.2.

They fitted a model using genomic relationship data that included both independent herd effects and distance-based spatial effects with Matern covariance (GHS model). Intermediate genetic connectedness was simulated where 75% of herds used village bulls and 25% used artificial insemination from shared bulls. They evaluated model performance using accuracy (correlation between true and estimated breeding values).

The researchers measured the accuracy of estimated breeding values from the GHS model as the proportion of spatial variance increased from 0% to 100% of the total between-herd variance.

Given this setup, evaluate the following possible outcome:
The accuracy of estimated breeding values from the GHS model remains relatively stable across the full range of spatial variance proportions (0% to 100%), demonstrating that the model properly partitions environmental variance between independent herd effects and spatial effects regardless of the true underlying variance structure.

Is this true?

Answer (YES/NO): NO